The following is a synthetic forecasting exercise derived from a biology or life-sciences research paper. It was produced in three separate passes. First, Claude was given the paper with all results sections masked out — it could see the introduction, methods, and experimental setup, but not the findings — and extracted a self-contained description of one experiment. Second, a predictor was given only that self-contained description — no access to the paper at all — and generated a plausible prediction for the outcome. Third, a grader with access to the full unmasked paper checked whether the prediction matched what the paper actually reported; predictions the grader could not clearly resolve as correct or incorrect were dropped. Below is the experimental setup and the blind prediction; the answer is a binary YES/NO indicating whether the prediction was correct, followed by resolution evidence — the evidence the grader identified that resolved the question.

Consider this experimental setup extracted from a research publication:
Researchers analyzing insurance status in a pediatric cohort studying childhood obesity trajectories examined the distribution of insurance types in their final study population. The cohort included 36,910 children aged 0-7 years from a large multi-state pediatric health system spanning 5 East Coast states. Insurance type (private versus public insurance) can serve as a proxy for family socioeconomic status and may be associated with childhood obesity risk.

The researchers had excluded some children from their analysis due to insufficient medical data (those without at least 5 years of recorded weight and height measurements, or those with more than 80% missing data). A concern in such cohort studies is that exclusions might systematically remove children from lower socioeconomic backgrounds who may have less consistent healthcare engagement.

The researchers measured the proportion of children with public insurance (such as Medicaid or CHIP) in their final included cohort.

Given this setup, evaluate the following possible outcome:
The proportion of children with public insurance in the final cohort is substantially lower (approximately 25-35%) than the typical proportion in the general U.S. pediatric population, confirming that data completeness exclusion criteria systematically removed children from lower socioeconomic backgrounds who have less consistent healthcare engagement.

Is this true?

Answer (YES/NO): NO